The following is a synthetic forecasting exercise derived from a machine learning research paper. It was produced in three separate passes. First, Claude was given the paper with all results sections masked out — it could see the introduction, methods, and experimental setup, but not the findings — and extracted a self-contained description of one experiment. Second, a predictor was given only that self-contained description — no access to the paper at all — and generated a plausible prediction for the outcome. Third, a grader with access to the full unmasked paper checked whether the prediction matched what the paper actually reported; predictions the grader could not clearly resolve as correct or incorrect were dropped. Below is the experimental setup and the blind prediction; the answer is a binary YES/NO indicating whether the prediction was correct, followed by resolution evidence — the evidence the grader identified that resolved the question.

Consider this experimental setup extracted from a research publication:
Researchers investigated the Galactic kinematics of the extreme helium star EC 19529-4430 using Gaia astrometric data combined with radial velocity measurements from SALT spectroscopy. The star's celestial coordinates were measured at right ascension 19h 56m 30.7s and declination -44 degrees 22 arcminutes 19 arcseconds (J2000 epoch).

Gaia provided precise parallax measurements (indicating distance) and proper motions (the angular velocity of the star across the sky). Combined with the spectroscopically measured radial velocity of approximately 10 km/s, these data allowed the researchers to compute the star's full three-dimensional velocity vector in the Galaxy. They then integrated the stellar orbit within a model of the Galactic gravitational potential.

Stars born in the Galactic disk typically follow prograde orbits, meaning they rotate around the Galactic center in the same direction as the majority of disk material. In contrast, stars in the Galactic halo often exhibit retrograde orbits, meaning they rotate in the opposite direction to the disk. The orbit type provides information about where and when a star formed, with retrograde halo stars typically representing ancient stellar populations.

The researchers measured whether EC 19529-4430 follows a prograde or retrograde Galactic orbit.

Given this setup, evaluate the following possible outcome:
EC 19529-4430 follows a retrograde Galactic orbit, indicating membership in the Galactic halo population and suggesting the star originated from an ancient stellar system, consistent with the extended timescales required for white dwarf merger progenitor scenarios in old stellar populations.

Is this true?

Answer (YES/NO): YES